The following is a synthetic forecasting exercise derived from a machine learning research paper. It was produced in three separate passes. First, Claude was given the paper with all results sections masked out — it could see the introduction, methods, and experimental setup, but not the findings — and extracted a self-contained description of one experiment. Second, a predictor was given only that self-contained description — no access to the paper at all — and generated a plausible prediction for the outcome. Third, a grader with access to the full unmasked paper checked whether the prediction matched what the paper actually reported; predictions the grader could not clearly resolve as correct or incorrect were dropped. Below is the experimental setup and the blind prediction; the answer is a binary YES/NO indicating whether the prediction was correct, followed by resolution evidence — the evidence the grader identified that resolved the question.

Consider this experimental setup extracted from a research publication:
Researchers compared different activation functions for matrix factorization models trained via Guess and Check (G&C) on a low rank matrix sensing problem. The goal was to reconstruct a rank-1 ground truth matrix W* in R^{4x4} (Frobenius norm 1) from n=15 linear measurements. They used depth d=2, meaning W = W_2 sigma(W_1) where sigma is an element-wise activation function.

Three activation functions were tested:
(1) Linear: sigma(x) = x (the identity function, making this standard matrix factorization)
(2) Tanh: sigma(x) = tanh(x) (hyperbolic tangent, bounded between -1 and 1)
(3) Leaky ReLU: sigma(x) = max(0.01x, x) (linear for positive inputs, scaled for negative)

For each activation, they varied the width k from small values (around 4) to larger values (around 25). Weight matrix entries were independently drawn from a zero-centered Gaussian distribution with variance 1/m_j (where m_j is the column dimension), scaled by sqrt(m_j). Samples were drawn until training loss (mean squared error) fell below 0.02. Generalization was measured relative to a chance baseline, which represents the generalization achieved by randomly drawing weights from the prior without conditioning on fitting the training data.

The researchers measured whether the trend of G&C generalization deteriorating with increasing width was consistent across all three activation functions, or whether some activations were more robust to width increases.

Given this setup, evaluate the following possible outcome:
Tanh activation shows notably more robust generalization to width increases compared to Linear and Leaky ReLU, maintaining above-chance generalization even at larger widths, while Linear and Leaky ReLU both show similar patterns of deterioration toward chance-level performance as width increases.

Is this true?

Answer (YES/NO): NO